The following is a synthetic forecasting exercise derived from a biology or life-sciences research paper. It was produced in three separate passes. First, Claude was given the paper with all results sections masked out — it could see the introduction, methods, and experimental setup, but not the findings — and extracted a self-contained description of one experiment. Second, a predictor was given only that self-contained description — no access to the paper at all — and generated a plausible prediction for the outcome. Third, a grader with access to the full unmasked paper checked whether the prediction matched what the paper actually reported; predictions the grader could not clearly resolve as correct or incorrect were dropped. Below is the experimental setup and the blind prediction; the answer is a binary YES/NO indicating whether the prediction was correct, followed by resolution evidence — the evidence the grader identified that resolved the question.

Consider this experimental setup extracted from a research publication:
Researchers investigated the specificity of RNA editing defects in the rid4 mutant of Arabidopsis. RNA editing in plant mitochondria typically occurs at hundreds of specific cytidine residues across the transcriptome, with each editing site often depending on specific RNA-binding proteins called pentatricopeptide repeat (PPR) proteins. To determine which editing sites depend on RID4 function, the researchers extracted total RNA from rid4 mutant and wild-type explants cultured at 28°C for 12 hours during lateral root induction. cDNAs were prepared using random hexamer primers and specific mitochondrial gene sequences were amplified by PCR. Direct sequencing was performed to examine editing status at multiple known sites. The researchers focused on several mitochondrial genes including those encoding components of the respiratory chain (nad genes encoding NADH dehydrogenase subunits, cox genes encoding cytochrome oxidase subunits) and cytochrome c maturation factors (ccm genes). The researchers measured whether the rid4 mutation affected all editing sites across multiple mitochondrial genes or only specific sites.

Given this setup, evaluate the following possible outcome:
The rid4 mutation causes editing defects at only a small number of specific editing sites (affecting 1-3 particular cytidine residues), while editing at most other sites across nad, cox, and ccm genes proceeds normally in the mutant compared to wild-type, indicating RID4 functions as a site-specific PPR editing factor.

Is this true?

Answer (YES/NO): NO